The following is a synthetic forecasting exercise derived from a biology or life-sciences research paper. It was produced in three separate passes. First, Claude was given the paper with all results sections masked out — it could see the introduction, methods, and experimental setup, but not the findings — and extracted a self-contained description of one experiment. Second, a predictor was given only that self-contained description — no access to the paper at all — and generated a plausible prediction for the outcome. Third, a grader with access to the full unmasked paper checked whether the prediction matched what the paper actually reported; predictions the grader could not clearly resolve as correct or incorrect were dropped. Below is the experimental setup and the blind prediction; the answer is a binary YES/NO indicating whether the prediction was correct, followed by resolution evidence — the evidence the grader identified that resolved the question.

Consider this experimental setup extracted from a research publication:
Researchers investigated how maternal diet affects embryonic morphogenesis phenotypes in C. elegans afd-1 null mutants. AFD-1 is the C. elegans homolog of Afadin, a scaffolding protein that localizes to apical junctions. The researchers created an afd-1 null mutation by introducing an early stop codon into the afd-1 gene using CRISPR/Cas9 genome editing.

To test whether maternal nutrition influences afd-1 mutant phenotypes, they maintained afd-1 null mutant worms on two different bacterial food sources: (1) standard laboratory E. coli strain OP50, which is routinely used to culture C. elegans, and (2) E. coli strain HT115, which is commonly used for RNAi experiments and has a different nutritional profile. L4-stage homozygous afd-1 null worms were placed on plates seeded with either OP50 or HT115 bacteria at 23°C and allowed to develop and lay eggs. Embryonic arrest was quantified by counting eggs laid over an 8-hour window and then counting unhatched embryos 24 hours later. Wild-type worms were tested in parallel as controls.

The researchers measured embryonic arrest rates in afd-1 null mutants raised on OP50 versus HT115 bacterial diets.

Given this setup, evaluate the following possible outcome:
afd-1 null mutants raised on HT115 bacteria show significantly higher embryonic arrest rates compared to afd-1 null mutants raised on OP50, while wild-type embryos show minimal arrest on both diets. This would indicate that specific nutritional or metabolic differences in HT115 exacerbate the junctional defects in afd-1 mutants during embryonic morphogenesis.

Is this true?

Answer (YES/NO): NO